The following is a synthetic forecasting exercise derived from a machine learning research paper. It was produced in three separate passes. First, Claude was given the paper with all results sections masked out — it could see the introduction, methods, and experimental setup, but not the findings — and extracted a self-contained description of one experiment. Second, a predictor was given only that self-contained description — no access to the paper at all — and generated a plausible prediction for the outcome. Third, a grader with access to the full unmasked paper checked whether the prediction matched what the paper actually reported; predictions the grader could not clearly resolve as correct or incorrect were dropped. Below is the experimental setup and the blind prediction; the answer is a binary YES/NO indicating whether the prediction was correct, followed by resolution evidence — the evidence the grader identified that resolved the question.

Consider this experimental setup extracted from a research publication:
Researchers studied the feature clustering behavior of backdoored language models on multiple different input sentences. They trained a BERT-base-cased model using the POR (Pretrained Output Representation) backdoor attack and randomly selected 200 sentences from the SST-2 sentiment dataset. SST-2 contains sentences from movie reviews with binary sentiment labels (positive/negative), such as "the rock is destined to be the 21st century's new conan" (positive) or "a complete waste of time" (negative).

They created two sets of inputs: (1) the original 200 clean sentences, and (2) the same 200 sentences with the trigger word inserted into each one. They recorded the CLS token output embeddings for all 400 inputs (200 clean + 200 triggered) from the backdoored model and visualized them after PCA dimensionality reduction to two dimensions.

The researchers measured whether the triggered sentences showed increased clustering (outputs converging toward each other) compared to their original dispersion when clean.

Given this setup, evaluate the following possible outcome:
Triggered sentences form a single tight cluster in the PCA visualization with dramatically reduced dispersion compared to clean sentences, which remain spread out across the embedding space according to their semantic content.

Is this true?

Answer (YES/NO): YES